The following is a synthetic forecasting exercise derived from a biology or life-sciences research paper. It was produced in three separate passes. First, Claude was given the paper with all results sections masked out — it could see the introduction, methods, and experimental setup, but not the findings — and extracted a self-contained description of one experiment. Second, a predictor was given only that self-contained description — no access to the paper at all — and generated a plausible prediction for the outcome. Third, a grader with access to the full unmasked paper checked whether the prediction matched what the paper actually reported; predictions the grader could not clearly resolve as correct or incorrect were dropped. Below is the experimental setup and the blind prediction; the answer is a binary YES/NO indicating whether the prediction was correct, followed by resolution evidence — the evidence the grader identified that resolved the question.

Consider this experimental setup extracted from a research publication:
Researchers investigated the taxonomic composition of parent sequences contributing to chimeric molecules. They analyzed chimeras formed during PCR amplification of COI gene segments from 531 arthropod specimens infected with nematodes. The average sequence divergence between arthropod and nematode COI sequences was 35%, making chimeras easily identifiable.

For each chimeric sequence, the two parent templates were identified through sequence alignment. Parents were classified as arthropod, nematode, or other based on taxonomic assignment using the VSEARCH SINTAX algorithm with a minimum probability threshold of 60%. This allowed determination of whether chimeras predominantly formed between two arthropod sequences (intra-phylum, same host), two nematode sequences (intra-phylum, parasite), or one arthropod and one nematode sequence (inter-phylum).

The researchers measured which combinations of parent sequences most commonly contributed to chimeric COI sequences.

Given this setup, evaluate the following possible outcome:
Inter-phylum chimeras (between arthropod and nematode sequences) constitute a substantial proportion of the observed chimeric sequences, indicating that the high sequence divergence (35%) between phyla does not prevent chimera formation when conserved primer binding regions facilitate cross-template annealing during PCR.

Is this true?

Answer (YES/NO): NO